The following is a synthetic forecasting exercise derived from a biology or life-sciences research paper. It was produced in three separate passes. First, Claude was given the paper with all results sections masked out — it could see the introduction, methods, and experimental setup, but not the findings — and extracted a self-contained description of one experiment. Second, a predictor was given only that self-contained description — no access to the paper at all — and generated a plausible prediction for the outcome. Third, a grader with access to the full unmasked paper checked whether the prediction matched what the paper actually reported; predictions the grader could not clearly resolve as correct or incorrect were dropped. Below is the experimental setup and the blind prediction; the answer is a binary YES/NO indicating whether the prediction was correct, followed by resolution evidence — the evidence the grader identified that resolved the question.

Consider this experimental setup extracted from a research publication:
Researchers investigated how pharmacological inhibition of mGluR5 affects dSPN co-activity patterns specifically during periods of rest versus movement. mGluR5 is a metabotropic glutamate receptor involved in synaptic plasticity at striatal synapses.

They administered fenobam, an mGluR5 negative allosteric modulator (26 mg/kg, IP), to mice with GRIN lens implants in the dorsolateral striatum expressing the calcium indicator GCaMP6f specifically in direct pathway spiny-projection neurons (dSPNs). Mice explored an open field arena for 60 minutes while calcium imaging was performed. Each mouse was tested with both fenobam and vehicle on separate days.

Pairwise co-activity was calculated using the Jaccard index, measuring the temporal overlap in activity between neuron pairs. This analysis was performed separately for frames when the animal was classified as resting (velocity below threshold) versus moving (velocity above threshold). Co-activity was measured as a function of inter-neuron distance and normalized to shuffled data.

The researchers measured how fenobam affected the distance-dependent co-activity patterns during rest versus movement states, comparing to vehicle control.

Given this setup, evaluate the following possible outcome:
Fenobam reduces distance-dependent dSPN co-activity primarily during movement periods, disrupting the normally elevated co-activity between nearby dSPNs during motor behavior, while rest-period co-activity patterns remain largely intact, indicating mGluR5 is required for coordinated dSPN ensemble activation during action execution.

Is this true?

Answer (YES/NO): NO